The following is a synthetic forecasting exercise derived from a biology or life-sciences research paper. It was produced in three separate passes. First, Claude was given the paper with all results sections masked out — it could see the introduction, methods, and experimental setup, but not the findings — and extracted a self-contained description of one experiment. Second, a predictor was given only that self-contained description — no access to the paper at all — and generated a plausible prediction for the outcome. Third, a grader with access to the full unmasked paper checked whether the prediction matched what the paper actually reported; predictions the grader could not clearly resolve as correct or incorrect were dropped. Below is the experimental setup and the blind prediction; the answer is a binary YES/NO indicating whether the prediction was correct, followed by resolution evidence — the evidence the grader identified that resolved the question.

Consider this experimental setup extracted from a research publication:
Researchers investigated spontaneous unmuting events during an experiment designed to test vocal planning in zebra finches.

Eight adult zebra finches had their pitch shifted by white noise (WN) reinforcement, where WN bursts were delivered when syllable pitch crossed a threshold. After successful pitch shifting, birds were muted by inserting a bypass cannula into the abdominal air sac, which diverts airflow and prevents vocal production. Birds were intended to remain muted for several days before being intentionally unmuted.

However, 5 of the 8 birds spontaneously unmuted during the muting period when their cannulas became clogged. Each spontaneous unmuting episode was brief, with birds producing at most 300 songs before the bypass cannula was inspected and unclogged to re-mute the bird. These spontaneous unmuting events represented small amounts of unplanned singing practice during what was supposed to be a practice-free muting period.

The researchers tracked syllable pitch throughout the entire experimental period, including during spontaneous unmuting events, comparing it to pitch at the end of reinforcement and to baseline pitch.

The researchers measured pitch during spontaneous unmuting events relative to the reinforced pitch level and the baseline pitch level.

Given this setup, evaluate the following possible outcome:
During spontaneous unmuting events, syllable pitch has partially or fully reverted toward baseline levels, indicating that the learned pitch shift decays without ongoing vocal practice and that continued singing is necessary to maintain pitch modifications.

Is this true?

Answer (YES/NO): NO